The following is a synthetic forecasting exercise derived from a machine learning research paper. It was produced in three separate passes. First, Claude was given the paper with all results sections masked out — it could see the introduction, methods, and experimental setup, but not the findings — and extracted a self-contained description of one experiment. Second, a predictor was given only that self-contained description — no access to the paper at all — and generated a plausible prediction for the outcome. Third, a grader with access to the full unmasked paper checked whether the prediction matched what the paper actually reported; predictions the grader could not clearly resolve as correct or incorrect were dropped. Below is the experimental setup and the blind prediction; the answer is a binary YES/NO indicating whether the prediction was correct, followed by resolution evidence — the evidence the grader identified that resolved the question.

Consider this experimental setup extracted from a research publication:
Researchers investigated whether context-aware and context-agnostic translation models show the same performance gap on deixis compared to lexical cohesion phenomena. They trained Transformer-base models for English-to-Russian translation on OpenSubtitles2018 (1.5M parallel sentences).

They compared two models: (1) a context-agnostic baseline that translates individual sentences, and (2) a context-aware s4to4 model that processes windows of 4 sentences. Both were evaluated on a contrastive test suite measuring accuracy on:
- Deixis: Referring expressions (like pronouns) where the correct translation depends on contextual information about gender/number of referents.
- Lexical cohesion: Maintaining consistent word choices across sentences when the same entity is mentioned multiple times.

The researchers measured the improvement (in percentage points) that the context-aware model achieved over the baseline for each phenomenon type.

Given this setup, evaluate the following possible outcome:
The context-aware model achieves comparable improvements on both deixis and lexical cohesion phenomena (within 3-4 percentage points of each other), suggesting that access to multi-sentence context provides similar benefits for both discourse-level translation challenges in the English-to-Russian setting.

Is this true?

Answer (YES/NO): NO